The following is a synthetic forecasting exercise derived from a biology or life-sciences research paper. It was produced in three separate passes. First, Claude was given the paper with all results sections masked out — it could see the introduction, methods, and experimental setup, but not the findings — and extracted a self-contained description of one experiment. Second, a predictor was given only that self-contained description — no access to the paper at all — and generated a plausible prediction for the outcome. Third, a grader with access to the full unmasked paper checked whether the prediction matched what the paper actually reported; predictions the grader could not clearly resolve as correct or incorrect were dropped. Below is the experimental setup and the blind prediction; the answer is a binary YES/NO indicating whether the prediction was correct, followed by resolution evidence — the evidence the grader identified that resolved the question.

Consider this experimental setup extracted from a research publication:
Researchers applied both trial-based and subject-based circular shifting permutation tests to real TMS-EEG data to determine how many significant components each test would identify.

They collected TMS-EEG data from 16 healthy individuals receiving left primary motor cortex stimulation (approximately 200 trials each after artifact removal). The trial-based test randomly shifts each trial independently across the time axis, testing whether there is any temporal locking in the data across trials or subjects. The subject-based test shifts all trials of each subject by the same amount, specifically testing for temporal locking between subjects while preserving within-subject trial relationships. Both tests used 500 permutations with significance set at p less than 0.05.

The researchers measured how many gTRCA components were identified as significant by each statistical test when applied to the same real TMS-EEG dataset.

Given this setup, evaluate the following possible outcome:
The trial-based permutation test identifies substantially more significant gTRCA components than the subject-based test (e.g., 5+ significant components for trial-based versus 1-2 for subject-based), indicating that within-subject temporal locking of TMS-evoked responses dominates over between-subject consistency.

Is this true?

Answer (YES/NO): NO